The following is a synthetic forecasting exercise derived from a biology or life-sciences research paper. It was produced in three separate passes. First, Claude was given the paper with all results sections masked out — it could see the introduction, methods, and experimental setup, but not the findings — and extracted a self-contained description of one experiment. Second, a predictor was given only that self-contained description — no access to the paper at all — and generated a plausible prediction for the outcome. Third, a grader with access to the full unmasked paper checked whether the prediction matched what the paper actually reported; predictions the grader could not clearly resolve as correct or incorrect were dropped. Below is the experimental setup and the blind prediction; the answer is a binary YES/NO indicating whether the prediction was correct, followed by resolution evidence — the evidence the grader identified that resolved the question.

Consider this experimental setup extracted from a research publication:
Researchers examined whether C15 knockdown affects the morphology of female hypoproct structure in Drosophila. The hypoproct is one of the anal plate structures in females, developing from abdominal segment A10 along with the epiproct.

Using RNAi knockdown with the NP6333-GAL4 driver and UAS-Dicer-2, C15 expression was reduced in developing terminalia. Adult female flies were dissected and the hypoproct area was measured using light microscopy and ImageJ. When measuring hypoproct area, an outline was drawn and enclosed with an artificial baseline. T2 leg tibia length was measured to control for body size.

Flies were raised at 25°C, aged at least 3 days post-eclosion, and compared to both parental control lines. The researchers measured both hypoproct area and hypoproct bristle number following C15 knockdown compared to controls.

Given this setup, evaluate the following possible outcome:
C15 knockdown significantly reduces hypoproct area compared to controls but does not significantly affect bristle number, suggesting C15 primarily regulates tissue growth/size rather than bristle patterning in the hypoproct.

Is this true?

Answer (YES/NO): NO